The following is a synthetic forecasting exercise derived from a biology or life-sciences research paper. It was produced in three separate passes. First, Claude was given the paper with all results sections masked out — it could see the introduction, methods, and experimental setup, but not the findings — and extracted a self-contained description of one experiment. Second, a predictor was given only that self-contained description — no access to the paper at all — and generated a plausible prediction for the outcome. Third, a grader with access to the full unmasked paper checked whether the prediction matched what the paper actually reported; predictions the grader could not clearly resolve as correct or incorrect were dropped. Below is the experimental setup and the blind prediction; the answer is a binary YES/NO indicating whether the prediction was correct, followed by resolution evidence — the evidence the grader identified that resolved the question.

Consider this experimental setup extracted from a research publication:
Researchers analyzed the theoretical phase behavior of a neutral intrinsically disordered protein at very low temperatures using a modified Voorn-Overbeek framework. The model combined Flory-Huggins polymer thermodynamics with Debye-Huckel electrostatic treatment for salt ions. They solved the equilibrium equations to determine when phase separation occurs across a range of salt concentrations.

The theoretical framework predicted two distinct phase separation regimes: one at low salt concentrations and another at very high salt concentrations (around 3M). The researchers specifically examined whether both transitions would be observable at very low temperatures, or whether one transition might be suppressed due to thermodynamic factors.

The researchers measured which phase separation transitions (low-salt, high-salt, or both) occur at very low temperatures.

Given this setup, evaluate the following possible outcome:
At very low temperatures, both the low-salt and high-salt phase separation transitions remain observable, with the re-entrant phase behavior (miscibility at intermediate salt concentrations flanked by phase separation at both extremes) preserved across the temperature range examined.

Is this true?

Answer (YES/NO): NO